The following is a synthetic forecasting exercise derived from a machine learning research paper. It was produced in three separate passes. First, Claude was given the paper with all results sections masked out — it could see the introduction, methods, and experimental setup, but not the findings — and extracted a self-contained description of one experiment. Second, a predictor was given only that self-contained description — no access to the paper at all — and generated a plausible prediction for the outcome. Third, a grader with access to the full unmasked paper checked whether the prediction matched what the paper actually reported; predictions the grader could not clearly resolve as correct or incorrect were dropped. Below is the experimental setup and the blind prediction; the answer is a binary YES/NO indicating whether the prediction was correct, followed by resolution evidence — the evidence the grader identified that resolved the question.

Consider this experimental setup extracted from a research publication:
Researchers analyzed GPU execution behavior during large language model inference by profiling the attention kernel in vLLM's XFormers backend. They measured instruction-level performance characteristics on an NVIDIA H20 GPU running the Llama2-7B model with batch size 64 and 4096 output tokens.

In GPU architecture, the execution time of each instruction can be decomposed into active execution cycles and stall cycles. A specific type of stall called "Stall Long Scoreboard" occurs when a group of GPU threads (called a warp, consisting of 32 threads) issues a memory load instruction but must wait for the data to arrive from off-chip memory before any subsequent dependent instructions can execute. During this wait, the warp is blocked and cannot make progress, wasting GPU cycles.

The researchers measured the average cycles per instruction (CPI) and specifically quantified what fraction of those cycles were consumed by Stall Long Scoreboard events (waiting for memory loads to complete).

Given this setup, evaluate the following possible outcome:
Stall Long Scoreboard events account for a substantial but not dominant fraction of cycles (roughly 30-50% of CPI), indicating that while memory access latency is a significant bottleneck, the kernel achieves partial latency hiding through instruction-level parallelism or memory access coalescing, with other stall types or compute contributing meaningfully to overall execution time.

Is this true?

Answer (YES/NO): NO